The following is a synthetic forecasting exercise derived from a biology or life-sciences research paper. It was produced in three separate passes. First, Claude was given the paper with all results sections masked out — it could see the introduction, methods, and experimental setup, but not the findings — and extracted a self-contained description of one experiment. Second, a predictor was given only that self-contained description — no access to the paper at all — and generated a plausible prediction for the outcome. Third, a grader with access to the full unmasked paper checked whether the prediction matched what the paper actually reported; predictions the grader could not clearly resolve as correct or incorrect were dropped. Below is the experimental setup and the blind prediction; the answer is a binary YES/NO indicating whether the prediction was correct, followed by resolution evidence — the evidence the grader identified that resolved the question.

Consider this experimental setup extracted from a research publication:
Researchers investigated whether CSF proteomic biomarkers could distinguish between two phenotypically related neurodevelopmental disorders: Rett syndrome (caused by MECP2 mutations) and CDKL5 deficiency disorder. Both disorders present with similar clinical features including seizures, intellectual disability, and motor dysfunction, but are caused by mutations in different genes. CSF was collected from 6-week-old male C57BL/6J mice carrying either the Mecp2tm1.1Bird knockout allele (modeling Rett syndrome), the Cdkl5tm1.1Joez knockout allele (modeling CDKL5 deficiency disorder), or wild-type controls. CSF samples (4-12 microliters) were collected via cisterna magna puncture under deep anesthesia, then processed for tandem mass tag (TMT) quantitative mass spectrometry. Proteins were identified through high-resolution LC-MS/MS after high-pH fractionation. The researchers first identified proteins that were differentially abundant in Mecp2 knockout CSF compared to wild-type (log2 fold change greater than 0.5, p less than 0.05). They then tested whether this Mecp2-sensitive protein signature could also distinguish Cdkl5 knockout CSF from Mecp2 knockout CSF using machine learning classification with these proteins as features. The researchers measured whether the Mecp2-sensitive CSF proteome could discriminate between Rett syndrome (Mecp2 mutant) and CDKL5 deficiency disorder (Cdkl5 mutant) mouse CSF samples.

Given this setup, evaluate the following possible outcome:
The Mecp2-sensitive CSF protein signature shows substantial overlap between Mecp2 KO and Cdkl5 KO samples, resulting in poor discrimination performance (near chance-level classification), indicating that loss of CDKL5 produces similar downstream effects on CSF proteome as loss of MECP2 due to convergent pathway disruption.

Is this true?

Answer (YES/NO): NO